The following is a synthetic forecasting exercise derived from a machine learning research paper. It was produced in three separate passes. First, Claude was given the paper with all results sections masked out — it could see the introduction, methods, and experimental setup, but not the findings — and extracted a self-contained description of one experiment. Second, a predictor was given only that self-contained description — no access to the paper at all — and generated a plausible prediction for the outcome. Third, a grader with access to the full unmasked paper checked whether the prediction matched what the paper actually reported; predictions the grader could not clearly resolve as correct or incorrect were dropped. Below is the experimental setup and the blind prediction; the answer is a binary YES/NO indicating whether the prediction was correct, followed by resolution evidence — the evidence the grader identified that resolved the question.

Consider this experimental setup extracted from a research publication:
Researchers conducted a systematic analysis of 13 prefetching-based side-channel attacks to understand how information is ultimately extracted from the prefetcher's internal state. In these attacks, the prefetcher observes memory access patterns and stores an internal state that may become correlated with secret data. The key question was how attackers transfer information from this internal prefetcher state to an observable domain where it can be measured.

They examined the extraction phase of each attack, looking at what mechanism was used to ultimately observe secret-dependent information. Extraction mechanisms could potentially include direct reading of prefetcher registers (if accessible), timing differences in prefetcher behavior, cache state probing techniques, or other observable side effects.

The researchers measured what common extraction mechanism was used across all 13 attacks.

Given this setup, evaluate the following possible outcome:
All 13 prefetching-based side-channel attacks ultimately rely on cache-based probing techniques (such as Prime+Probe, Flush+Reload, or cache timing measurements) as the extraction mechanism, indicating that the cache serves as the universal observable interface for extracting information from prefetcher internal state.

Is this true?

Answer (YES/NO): YES